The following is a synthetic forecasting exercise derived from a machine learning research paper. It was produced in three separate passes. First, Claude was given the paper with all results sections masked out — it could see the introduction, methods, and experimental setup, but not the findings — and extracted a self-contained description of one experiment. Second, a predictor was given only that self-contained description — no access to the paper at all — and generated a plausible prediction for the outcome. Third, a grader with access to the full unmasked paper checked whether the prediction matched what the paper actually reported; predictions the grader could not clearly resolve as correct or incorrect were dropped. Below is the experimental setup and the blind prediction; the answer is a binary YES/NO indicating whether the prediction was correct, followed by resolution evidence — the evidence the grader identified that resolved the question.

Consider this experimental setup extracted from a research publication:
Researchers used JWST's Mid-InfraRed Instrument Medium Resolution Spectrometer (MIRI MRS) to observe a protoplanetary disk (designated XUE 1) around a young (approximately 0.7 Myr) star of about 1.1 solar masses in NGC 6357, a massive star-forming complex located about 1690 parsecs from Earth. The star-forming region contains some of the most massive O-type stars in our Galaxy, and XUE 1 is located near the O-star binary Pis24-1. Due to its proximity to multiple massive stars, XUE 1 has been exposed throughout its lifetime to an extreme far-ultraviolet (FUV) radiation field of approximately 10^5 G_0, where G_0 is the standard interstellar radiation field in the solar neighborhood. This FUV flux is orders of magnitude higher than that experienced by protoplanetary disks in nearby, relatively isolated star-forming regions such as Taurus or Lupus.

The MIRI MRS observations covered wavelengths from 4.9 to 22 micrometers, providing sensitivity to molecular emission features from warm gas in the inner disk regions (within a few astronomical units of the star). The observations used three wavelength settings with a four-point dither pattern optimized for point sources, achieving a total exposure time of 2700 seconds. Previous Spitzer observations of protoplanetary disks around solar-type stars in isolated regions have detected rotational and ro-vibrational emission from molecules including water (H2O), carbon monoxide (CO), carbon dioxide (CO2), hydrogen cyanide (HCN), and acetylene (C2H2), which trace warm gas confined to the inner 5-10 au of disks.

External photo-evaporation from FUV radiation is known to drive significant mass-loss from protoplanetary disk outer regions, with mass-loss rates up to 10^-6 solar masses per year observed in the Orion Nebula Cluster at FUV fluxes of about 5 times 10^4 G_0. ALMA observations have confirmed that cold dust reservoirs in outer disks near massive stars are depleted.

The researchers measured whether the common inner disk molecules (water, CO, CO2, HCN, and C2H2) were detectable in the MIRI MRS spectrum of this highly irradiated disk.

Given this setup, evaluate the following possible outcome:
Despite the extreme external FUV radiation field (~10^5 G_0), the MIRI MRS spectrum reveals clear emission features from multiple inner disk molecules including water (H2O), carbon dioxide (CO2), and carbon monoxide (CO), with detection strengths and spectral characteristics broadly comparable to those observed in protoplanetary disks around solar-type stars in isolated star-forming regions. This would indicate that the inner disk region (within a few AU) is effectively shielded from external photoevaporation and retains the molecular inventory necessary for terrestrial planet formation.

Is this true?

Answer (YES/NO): YES